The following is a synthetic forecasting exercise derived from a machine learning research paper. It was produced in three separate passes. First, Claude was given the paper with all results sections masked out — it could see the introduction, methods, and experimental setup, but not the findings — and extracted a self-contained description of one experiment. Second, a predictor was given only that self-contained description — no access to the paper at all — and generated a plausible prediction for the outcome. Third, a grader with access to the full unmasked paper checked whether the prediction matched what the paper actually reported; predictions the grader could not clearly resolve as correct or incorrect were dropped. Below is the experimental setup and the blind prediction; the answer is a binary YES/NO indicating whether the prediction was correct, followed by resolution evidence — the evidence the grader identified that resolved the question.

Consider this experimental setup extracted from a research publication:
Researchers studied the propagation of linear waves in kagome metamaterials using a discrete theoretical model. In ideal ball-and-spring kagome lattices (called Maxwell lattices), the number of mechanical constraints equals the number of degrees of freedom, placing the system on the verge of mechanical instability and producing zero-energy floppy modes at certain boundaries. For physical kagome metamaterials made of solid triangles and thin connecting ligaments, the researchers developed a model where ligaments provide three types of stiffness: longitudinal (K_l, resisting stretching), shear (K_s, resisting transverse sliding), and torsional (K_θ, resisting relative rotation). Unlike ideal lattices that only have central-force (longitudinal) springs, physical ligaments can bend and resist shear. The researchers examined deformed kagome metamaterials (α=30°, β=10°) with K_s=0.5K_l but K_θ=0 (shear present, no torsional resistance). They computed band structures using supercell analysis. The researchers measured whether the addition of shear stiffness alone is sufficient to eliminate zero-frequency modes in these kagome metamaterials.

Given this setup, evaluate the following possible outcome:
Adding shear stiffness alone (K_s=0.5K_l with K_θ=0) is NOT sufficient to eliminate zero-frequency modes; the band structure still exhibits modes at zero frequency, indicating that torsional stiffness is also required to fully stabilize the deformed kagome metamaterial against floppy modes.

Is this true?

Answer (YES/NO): YES